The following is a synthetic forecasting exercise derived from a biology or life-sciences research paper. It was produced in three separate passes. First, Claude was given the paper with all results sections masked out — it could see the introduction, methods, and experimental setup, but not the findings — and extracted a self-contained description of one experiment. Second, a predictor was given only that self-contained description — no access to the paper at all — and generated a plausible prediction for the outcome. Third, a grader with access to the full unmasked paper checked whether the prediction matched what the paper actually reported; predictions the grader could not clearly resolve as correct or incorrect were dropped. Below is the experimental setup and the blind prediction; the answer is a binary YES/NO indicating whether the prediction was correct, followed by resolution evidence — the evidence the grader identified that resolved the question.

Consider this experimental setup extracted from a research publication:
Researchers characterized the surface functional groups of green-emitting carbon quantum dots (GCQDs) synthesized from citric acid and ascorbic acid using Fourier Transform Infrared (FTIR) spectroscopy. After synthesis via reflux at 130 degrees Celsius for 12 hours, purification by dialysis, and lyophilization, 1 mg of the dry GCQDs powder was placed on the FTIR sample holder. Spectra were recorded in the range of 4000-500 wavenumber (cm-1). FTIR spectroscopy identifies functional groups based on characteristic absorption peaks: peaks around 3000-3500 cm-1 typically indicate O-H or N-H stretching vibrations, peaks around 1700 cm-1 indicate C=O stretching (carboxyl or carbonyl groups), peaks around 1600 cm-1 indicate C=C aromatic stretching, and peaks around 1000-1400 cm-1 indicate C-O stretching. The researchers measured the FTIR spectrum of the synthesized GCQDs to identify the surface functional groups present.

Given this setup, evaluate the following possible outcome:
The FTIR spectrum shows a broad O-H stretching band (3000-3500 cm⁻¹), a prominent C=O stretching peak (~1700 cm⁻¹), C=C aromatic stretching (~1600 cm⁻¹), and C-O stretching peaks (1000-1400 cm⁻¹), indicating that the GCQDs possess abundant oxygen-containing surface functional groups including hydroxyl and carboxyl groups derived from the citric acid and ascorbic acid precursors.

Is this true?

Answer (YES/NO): YES